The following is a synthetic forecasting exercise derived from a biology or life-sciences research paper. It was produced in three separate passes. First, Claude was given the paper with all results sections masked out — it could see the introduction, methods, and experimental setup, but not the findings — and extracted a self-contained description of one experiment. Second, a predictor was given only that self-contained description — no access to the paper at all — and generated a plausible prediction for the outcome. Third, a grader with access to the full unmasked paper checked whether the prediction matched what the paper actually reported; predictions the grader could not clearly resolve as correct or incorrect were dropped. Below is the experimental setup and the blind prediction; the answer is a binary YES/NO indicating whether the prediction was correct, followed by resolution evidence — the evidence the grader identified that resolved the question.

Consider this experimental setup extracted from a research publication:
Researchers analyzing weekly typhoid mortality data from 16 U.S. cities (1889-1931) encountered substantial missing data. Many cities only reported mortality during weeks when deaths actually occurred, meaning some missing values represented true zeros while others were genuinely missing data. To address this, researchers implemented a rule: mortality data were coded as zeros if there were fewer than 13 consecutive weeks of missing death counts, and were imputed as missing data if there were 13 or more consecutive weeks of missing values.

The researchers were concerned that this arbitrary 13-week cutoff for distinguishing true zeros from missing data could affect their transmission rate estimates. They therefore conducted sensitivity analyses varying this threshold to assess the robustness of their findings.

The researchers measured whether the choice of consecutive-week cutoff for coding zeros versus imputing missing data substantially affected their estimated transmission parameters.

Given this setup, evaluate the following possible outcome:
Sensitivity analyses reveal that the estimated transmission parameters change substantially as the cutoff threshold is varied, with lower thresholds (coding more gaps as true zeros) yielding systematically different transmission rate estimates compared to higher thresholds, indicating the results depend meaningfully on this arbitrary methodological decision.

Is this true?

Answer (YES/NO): NO